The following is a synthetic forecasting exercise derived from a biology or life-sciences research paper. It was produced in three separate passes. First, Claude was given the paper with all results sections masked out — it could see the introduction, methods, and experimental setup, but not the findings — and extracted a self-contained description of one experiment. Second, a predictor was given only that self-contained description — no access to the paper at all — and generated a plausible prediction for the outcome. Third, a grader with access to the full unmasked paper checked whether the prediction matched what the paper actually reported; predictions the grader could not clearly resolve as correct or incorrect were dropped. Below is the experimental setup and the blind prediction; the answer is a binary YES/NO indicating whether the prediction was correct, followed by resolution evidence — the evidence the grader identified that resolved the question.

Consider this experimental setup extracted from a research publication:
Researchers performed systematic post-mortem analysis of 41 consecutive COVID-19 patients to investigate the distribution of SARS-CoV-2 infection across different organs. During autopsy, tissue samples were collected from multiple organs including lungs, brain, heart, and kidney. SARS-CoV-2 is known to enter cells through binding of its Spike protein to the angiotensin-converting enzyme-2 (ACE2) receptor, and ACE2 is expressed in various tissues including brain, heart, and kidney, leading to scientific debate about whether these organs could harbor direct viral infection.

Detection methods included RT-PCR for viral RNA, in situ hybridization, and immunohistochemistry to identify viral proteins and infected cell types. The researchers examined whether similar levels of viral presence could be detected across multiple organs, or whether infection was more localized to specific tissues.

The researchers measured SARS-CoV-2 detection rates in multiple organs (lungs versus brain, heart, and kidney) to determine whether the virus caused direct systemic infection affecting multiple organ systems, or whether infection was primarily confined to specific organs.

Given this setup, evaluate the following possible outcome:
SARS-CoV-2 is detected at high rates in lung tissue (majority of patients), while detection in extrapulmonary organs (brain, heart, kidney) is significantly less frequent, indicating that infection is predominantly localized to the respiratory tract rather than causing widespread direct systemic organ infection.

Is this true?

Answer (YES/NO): YES